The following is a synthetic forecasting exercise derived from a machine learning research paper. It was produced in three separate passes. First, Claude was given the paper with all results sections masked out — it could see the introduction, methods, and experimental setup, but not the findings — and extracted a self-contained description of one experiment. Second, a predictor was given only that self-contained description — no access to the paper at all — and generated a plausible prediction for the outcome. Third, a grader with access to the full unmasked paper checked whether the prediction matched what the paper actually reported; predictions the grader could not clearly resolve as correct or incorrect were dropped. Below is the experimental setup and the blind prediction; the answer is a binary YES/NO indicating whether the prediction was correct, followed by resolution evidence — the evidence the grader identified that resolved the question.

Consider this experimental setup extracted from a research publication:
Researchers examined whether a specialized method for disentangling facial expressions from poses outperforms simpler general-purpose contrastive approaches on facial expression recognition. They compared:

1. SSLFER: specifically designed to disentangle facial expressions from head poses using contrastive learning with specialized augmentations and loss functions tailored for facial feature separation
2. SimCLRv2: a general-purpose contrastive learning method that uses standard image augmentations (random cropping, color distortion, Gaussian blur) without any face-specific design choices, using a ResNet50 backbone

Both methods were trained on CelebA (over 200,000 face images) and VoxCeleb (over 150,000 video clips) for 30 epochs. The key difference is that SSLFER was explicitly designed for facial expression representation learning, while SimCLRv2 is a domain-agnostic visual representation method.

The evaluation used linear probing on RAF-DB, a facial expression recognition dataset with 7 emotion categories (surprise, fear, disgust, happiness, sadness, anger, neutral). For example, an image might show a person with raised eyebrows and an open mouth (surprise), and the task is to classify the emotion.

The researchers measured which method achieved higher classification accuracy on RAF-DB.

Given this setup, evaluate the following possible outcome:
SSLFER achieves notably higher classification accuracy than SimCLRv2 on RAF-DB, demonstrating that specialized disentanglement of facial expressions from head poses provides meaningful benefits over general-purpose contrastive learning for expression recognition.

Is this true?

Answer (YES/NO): NO